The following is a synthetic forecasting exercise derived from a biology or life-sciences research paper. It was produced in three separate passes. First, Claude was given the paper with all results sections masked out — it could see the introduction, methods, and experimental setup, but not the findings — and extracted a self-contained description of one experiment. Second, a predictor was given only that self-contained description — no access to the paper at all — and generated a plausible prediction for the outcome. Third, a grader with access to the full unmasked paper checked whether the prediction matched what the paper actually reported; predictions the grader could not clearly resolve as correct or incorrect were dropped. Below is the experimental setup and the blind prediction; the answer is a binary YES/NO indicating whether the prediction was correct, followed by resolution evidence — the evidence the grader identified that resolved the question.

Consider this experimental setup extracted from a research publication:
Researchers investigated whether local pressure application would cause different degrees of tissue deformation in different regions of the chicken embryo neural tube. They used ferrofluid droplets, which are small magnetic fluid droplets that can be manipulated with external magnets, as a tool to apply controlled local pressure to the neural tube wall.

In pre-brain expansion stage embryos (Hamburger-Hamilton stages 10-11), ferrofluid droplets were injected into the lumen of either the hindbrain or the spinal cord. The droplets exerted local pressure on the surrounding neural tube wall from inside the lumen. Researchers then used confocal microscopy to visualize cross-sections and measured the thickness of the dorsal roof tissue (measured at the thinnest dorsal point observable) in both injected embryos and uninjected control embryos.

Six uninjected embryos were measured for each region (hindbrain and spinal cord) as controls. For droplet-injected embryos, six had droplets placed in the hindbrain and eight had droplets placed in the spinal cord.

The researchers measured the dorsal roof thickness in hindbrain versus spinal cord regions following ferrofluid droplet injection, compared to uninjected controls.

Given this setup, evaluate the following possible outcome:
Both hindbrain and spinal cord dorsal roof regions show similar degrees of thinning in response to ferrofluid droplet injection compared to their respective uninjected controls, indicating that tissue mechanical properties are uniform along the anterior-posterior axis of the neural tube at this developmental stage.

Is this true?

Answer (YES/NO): NO